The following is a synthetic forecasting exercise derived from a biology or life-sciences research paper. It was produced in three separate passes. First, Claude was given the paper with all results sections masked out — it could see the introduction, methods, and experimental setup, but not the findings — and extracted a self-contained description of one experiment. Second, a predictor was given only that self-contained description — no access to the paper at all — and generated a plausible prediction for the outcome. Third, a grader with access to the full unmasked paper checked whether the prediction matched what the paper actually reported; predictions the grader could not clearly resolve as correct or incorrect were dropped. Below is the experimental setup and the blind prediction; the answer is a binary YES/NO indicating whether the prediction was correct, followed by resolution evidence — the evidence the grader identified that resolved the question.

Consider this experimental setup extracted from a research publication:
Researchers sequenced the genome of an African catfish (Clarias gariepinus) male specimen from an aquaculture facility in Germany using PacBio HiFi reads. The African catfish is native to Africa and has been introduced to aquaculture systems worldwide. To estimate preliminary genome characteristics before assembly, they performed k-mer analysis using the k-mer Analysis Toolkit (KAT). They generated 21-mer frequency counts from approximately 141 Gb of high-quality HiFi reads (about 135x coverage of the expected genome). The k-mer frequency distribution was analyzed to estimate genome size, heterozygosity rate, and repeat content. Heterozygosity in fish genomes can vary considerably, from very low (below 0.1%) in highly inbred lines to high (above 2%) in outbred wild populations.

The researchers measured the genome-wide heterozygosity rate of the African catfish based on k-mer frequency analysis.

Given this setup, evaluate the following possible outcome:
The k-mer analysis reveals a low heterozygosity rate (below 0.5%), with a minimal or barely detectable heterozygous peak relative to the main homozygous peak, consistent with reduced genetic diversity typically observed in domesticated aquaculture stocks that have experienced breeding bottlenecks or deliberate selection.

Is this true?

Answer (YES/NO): NO